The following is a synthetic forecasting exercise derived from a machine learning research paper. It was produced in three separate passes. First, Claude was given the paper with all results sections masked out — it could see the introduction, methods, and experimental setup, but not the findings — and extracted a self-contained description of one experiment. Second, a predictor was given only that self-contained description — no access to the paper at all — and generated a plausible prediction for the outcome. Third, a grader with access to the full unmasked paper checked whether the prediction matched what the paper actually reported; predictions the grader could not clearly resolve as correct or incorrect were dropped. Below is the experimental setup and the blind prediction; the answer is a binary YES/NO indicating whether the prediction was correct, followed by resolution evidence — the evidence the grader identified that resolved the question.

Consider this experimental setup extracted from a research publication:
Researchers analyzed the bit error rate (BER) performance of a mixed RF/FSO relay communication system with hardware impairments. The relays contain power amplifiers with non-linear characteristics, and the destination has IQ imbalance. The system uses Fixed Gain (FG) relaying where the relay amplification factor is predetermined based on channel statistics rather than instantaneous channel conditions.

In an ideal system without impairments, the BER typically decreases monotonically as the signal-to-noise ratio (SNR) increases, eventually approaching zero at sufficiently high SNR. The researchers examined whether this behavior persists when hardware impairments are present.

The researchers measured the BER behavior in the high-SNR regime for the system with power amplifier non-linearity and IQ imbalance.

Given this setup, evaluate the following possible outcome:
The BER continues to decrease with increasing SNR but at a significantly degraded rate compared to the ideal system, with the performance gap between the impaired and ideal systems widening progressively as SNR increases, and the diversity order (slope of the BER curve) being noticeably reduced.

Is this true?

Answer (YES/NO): NO